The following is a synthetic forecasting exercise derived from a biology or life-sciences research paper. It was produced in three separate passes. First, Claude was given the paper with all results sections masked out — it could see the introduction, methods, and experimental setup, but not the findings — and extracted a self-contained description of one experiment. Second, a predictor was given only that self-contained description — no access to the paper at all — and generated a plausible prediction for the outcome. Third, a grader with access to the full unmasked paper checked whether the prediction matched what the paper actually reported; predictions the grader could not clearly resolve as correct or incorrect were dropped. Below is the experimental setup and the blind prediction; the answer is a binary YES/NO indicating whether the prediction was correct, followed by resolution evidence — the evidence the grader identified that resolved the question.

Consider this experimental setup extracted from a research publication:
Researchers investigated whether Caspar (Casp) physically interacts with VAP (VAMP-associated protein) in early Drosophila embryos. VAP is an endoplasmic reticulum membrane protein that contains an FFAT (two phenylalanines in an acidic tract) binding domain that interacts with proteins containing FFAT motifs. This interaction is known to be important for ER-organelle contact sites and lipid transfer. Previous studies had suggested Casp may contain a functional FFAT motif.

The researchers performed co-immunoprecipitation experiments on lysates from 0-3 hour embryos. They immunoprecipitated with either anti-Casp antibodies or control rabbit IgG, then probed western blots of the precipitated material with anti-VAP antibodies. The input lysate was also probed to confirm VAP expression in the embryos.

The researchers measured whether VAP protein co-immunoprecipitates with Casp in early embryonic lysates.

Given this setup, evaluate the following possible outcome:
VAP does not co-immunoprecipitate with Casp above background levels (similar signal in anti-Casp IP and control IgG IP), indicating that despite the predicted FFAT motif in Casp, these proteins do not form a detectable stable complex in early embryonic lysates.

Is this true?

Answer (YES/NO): NO